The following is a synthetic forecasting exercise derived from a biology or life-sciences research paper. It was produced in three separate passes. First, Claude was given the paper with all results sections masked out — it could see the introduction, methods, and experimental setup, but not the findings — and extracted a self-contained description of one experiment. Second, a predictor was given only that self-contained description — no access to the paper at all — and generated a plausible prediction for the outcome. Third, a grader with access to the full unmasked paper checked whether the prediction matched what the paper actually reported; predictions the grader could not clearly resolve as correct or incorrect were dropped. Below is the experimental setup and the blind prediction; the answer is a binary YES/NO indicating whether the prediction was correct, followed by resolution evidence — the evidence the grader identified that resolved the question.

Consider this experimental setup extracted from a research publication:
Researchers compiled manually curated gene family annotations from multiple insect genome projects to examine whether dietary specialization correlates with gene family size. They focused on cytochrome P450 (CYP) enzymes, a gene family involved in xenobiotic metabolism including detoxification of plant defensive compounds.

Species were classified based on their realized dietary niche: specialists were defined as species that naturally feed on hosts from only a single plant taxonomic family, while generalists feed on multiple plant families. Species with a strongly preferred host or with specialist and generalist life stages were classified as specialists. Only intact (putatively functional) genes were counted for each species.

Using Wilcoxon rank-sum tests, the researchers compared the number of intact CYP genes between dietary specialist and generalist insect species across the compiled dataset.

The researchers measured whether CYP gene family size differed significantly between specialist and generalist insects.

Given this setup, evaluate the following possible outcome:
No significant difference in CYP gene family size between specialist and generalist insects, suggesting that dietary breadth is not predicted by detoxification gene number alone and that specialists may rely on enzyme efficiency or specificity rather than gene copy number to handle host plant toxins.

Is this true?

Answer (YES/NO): YES